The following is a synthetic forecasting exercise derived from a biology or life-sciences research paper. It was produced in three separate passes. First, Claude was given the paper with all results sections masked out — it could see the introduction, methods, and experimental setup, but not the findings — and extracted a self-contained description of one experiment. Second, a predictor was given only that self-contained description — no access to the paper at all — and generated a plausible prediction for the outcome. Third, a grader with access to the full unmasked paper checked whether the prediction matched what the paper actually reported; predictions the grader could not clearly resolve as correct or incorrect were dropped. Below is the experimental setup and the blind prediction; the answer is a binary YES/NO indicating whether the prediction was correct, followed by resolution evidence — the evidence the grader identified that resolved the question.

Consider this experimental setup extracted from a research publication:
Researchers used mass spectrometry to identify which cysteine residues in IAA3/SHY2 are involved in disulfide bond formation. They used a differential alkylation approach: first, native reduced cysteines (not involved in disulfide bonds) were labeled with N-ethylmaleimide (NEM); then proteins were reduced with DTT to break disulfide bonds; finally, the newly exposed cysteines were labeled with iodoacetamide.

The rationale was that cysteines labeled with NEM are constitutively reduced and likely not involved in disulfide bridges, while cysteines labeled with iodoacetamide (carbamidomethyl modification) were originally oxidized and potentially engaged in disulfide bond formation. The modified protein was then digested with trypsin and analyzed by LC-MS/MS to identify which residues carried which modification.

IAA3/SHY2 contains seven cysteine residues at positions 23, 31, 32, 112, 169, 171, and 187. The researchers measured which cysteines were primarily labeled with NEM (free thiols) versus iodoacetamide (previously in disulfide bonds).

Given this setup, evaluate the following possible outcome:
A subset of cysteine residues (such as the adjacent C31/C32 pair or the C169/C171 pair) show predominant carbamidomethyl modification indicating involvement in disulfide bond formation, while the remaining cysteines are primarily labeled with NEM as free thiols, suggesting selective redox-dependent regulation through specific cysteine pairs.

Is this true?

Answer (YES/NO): NO